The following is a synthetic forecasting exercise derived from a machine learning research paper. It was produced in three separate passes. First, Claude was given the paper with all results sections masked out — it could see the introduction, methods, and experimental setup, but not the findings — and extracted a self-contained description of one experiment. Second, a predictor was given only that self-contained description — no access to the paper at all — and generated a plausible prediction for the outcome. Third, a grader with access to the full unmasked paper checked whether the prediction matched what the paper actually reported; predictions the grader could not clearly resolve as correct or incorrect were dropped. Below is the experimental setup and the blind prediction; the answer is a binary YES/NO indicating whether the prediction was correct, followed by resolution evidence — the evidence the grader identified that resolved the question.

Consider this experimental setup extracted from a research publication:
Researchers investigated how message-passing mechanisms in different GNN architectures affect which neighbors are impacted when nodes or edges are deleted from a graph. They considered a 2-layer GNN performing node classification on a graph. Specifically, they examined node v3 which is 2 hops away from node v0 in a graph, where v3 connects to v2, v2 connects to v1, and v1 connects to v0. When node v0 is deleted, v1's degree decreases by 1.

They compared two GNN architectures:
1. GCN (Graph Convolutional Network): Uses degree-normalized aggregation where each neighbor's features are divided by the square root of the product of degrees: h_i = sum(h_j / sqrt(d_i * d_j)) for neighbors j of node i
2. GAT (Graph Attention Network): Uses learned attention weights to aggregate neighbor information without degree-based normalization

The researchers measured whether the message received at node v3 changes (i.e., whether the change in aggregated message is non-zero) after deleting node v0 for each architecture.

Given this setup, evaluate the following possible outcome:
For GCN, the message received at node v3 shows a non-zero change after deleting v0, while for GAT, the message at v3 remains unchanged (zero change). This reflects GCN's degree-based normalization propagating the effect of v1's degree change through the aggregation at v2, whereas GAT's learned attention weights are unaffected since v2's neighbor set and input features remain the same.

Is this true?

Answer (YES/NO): YES